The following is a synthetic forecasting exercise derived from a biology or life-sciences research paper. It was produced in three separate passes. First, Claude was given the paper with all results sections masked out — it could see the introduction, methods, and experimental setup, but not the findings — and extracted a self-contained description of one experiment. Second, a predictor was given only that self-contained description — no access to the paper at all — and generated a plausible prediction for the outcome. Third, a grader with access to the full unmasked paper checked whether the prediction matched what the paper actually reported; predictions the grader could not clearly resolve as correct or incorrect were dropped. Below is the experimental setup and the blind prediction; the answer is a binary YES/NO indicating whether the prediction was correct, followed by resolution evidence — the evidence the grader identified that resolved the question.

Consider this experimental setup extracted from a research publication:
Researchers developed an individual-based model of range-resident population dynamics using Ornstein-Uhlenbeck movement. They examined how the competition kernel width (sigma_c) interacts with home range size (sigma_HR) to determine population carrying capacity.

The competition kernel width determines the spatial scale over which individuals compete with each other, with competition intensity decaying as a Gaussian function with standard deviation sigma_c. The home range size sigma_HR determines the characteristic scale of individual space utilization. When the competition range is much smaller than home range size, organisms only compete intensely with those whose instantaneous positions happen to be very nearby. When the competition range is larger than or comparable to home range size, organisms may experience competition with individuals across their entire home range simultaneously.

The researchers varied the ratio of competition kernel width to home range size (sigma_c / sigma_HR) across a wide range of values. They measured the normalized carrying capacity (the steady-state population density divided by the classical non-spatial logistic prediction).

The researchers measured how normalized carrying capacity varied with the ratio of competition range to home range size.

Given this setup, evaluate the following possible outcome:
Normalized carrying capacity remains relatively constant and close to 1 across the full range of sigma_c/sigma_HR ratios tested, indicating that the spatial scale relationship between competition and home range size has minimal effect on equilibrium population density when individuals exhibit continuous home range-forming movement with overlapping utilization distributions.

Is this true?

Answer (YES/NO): NO